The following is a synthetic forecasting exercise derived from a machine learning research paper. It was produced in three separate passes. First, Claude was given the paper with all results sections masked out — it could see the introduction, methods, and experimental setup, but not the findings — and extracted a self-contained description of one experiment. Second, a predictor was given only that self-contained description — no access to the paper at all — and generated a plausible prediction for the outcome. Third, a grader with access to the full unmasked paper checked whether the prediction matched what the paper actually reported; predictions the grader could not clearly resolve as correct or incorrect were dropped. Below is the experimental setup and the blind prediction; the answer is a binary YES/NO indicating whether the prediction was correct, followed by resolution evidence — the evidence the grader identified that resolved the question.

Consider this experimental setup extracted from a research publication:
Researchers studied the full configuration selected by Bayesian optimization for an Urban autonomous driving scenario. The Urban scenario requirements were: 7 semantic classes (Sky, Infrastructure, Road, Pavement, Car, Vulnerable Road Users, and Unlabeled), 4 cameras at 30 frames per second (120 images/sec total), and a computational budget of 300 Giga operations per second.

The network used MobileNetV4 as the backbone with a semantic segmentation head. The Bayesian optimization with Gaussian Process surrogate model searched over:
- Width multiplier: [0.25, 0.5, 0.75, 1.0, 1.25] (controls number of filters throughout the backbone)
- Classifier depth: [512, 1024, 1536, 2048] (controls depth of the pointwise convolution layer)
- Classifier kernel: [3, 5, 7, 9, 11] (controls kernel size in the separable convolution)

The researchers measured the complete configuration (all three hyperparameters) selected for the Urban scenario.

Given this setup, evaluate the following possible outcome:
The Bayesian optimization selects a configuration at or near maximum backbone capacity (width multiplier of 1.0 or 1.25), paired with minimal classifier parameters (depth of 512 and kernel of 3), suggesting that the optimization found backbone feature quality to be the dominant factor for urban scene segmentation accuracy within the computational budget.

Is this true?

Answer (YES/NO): NO